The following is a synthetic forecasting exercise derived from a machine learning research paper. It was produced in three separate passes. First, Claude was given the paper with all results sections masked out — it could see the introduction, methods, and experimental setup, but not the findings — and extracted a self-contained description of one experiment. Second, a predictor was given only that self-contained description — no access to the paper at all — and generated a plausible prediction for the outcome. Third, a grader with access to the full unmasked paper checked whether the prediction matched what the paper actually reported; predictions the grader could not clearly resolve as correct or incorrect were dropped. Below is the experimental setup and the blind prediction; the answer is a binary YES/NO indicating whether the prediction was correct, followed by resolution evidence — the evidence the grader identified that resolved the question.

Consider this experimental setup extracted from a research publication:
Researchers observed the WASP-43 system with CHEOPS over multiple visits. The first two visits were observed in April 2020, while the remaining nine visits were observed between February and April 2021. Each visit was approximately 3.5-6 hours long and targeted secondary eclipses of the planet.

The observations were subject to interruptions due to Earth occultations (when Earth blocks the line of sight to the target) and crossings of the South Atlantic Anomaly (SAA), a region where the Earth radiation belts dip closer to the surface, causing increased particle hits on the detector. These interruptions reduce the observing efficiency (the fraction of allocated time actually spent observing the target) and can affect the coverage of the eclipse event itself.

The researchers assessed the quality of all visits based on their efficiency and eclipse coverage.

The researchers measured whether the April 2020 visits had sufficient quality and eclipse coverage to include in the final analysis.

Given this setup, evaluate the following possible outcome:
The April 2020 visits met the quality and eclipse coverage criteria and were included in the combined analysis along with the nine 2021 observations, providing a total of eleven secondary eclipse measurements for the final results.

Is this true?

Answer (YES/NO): NO